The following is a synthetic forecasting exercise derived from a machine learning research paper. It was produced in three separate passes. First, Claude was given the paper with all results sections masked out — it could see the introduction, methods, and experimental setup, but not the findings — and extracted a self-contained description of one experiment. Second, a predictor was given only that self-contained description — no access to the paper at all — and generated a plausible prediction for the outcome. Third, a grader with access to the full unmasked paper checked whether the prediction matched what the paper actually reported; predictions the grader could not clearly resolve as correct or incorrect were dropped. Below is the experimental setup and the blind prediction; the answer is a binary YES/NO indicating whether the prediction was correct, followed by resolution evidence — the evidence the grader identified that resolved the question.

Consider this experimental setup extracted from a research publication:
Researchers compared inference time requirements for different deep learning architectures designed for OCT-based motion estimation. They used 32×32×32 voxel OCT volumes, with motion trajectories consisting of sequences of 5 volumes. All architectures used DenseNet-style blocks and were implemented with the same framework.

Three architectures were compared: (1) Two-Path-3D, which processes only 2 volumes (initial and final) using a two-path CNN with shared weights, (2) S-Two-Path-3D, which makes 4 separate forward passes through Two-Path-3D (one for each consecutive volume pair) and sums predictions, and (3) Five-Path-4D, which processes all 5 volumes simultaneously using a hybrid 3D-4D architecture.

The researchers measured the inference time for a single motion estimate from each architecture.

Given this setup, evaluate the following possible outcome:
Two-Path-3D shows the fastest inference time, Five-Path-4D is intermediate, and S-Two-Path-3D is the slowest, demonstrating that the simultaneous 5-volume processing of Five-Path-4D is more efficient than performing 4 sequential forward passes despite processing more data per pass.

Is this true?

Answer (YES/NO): NO